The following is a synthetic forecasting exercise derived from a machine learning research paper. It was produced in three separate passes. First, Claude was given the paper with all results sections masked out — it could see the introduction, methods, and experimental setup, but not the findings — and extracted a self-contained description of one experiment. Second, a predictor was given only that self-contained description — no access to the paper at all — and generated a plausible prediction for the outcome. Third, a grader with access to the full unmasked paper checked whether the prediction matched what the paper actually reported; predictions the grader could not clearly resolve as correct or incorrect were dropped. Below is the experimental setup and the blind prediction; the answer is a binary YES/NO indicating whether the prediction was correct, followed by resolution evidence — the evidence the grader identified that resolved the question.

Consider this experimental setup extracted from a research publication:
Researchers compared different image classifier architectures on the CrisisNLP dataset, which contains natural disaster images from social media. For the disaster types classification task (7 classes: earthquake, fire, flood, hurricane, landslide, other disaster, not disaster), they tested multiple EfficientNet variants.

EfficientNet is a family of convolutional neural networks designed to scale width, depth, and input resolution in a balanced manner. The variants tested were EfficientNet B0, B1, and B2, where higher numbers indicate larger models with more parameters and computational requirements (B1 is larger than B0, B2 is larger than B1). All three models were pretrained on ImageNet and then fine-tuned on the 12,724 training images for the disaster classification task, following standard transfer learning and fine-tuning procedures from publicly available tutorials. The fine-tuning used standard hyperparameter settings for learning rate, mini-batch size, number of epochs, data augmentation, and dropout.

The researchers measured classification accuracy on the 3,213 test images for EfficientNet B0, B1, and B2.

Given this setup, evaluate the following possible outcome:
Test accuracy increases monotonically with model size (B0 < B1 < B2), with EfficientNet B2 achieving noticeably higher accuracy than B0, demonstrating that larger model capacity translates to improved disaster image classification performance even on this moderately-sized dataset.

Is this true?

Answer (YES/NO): NO